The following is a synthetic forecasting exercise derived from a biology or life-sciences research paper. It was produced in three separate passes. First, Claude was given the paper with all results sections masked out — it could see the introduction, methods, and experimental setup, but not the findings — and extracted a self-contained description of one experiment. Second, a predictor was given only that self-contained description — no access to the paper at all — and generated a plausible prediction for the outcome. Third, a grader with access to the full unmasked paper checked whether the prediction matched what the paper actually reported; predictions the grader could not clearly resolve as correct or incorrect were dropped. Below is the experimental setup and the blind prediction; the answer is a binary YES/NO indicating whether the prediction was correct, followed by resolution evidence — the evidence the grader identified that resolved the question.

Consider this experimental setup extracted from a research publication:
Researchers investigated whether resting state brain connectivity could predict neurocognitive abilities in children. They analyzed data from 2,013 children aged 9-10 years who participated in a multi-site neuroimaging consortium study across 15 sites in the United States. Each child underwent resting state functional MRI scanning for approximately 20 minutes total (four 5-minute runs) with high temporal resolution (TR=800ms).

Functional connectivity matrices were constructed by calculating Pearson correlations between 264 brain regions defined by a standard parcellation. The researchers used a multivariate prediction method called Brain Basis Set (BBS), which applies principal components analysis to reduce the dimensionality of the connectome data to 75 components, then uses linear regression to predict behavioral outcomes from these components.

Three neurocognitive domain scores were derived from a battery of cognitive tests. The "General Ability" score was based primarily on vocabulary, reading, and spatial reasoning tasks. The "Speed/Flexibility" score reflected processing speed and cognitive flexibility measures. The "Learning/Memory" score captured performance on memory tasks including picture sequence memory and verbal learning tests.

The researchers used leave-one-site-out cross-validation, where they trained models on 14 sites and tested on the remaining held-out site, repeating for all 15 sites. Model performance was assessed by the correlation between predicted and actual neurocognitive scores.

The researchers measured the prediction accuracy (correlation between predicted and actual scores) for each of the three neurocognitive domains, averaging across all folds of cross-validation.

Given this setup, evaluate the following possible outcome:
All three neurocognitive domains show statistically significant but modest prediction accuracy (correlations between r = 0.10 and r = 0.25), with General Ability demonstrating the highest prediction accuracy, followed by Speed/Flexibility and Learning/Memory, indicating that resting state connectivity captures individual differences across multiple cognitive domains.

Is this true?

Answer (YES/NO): NO